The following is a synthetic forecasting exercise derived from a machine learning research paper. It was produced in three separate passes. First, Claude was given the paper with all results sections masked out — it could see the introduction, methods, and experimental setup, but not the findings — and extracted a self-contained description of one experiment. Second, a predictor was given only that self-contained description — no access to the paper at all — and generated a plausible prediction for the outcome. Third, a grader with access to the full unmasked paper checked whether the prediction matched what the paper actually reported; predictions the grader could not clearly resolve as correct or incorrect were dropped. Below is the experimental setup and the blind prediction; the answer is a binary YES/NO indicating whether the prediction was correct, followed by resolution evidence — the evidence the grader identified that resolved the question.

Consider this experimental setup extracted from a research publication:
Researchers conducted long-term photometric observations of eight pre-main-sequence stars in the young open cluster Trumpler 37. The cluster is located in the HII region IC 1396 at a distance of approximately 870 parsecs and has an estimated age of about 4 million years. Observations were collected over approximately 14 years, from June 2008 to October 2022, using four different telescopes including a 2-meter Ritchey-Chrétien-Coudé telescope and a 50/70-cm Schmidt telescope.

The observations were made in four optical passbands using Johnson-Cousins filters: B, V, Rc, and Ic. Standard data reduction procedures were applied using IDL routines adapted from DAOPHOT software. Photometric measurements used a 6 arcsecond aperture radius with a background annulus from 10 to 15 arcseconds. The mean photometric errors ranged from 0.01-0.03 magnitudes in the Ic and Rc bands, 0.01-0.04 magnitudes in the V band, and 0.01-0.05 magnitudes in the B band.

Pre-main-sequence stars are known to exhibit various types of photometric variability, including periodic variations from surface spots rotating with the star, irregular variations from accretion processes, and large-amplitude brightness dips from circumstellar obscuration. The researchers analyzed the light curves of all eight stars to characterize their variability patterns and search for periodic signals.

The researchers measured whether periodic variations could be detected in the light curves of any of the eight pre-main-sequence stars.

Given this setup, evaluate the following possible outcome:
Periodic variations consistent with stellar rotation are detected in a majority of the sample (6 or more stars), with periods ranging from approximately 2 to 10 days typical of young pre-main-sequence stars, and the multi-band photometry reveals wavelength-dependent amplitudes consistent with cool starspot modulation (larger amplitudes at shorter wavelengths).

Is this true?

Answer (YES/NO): NO